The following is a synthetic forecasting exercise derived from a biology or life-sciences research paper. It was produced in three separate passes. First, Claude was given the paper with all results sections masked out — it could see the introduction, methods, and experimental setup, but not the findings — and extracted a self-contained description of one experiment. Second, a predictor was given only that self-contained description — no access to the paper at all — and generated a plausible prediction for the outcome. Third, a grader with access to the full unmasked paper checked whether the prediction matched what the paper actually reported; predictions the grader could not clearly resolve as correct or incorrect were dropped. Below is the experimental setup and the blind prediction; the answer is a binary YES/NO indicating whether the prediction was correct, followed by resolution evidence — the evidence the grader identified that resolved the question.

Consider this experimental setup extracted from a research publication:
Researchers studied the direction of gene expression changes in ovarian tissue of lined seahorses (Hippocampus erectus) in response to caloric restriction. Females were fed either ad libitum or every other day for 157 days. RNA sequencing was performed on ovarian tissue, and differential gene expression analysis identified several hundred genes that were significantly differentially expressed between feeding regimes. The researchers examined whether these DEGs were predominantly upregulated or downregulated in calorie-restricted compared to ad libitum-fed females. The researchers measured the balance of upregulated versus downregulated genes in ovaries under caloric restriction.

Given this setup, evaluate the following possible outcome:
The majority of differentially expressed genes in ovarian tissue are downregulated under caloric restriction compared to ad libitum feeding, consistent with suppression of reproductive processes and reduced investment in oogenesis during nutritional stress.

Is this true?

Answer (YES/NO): YES